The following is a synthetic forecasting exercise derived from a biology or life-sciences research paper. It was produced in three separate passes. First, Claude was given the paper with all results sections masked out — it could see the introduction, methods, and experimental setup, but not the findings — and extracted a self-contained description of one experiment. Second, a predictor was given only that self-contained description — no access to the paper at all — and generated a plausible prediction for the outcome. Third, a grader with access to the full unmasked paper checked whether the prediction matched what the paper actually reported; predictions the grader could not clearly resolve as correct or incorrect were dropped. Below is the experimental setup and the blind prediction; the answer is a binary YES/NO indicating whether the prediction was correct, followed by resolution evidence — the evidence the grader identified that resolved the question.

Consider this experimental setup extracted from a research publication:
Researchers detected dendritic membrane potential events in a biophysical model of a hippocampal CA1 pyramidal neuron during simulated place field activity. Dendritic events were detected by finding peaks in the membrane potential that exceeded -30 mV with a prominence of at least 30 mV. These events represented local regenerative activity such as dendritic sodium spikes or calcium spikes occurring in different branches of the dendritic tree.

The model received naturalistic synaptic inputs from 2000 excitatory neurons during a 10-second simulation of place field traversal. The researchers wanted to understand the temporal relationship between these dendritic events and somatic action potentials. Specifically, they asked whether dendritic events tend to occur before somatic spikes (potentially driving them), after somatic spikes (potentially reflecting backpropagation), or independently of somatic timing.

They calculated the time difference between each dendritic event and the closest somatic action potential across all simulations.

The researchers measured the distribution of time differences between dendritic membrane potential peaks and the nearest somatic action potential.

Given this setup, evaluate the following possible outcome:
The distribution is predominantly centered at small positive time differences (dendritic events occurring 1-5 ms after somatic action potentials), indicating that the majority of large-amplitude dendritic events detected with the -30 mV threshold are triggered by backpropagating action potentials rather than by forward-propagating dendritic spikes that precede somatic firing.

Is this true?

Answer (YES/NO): YES